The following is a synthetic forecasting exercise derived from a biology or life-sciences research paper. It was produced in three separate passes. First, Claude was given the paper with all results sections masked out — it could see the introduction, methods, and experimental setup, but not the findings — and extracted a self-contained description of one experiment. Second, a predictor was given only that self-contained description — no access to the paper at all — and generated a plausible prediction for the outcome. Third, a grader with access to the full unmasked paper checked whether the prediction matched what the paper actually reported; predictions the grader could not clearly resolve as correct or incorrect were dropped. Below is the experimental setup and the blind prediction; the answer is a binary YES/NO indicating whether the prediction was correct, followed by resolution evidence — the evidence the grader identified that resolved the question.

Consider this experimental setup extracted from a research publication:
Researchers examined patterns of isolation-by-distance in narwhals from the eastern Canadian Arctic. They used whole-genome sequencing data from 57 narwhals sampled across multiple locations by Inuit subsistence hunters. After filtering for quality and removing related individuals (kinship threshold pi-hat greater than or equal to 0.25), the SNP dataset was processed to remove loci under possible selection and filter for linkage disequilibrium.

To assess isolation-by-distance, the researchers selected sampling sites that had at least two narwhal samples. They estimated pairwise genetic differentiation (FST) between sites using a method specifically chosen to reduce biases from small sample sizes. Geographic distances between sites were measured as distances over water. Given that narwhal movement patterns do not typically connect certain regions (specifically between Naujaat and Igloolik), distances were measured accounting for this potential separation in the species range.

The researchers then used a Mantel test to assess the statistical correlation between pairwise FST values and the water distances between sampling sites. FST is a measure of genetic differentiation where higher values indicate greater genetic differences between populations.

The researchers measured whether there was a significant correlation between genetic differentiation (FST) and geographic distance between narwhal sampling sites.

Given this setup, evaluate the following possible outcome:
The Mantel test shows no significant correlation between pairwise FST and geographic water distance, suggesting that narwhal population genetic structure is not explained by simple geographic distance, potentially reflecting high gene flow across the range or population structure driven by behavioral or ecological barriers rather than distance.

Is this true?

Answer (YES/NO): NO